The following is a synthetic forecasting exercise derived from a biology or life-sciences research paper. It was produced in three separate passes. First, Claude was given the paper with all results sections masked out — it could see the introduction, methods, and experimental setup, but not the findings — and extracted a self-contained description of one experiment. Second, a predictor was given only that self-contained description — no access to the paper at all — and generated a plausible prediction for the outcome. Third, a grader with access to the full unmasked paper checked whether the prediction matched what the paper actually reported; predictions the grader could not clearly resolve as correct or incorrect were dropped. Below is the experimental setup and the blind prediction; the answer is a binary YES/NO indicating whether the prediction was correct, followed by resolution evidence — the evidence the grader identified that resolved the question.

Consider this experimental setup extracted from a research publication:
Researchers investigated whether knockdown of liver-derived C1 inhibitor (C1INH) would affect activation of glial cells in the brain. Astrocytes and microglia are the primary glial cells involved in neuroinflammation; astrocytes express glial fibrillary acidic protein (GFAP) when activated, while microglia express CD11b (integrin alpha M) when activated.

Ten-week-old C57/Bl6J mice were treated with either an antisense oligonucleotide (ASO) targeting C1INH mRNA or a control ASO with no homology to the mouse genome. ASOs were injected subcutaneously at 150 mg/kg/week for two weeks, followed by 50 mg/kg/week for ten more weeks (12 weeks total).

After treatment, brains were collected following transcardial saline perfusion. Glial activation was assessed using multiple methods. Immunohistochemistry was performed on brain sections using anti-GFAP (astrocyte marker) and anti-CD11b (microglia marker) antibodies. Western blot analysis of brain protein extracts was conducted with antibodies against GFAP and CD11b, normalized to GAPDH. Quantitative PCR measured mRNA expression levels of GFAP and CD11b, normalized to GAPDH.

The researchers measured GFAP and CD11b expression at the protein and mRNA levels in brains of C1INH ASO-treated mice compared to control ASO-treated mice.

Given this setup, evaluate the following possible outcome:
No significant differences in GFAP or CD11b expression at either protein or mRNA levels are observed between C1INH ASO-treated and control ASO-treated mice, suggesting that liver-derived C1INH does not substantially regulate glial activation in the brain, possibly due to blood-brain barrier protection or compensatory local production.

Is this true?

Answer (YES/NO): NO